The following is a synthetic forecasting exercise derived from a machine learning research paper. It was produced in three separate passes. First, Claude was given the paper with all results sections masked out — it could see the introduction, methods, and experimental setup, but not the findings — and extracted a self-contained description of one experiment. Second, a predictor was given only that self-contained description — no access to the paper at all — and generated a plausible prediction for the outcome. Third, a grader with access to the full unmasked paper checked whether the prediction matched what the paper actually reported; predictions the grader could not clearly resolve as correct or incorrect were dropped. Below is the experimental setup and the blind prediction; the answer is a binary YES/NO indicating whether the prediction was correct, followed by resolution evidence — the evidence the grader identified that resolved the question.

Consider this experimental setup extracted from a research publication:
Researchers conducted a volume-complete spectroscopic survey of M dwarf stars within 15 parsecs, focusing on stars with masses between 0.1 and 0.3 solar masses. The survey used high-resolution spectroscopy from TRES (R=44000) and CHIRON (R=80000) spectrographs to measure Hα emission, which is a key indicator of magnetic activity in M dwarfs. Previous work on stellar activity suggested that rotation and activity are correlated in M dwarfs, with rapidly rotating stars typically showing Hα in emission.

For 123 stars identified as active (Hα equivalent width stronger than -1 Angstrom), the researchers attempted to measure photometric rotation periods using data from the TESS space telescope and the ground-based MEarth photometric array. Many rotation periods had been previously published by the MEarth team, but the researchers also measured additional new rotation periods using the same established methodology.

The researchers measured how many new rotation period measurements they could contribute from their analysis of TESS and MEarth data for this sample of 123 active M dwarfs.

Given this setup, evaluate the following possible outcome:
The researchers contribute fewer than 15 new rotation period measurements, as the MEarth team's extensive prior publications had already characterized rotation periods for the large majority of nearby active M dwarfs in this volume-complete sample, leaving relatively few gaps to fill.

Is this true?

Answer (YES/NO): NO